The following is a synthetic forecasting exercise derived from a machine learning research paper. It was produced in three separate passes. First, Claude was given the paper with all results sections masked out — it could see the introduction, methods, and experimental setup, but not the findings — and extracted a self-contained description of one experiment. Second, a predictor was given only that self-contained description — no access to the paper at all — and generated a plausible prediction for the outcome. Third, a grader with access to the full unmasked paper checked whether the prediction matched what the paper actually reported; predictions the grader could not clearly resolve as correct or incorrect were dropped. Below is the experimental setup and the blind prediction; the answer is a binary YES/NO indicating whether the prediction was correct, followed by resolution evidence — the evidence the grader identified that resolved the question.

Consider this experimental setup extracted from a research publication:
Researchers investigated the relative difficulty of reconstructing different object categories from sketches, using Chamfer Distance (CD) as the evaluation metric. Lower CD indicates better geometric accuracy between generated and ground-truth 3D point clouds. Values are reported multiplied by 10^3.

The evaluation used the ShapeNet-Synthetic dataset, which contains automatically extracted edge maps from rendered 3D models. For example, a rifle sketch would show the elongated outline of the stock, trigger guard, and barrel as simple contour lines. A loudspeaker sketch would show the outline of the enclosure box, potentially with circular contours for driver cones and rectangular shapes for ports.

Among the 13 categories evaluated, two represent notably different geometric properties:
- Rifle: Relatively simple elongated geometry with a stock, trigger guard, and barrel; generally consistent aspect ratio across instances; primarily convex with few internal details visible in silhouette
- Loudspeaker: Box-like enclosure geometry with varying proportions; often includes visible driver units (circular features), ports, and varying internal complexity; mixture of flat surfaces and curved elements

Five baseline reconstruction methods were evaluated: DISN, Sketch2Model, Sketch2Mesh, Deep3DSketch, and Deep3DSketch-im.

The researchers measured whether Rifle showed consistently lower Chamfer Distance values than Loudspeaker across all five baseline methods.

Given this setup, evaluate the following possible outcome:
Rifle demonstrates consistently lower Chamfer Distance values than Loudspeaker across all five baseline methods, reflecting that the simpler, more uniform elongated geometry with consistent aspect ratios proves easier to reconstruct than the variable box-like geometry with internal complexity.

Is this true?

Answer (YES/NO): YES